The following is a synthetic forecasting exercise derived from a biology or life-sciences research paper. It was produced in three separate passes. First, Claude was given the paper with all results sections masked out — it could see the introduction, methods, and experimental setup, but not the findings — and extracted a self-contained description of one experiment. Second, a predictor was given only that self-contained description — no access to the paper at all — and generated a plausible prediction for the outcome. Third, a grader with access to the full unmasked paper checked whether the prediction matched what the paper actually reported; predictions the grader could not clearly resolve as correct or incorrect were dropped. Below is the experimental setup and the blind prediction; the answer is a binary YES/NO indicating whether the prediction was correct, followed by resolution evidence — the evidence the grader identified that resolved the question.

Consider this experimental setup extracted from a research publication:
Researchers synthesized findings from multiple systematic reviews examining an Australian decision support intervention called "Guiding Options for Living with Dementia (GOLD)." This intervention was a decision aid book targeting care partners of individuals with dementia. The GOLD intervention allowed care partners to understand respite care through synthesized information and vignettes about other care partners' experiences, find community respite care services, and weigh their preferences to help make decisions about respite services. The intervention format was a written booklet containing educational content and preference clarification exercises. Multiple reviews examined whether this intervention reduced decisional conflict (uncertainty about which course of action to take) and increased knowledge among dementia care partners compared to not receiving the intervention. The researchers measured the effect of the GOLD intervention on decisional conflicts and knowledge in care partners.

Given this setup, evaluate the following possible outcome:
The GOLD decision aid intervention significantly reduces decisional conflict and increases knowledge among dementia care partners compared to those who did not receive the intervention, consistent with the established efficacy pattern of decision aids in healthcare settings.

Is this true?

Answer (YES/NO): NO